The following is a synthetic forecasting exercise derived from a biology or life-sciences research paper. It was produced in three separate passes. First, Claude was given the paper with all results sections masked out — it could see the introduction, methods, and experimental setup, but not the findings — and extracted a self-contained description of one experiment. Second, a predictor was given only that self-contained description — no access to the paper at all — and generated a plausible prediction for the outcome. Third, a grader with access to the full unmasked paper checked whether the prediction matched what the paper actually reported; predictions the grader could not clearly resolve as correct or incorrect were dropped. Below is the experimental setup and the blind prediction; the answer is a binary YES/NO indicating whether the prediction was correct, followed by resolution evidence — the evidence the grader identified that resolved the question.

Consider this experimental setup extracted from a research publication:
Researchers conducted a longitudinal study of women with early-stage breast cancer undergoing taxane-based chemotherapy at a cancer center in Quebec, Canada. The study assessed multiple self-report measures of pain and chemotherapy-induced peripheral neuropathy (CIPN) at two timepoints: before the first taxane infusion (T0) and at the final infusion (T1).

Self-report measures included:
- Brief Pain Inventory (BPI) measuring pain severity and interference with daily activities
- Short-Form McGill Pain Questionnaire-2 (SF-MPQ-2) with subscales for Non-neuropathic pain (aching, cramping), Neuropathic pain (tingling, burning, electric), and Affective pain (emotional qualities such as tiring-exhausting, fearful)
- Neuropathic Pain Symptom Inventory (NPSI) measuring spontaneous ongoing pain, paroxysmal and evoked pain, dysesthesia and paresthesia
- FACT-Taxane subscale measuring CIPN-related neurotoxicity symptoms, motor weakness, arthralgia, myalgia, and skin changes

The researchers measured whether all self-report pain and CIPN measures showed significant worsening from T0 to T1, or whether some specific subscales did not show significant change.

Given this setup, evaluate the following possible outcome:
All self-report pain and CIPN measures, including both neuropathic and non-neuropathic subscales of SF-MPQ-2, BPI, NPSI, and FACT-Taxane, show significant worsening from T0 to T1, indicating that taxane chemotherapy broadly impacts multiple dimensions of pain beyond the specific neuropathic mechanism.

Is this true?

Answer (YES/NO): NO